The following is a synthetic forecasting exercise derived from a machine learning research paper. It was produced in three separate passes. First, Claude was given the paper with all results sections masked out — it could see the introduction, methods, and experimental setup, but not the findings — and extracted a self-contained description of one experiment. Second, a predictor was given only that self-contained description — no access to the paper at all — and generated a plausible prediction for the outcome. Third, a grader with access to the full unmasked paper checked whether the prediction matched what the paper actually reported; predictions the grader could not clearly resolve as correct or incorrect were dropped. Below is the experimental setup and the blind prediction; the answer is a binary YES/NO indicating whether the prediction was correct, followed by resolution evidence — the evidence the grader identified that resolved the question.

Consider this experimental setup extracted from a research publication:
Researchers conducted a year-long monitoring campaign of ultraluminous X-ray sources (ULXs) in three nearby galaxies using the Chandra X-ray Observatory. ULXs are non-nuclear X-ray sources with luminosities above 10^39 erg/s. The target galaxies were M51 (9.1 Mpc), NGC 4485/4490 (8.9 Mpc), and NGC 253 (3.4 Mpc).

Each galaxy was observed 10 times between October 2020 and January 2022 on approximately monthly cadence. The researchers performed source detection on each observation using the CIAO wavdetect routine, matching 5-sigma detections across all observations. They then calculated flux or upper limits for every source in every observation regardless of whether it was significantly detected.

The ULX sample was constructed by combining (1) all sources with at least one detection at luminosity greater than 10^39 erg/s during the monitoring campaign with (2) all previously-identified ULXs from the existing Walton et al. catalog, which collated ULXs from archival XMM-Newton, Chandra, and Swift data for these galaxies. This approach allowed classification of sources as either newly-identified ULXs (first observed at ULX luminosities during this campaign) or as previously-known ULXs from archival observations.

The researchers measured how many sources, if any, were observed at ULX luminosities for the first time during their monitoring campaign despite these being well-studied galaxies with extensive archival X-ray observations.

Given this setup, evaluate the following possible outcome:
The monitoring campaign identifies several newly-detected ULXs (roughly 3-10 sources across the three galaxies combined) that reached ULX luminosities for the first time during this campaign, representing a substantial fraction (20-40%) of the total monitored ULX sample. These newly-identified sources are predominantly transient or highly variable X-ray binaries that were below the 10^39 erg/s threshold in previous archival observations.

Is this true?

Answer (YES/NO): NO